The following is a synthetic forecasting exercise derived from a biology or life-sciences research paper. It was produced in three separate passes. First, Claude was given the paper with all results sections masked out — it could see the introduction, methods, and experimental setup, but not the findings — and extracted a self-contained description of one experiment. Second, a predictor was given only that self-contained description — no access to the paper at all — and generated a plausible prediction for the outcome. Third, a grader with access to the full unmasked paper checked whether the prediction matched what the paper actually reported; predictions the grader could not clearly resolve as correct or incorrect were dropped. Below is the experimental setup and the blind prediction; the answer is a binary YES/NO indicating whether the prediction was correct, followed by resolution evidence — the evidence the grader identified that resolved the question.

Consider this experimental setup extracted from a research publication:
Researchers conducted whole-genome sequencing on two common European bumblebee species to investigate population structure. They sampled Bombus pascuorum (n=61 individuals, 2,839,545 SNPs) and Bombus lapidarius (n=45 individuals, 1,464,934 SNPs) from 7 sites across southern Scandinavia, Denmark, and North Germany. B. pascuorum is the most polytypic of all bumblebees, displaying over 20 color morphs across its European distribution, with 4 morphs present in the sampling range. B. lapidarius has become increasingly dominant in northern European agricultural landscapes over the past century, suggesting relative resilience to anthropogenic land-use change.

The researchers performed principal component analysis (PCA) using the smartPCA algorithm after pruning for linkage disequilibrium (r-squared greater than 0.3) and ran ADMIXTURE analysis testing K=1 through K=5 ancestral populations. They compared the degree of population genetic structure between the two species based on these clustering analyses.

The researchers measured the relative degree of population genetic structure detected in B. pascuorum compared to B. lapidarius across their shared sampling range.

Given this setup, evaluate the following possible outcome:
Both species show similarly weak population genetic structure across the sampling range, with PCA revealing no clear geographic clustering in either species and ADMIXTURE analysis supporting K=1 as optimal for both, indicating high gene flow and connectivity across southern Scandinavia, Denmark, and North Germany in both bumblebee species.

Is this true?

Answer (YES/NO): NO